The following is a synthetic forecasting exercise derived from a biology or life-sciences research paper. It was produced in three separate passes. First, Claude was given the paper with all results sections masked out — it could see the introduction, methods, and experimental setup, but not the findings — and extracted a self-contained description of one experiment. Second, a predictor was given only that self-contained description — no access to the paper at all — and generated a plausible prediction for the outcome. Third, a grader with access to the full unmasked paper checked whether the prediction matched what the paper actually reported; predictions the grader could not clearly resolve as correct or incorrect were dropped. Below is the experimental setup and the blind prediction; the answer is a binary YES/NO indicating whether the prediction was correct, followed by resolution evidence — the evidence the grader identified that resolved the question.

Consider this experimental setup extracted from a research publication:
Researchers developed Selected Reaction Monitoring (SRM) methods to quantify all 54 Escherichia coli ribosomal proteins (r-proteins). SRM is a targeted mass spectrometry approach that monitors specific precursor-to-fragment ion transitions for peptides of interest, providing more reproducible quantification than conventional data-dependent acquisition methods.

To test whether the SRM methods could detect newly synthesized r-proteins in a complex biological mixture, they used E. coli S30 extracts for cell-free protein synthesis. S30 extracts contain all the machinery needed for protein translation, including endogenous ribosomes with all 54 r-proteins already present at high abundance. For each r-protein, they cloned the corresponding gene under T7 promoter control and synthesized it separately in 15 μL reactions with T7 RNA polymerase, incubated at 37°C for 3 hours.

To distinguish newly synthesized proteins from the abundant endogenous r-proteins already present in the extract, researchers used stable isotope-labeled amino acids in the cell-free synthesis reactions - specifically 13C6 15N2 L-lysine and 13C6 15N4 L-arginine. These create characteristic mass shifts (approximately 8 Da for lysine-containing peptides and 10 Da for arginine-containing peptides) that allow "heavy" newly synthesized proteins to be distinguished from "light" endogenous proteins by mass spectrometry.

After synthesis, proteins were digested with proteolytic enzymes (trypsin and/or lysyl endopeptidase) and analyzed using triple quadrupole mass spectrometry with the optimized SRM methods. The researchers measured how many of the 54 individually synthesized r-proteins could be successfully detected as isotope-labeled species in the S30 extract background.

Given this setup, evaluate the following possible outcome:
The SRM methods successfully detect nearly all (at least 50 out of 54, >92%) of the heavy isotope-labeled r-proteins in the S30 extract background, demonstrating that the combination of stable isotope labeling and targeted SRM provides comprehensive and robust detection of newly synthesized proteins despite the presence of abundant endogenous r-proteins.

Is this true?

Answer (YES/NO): NO